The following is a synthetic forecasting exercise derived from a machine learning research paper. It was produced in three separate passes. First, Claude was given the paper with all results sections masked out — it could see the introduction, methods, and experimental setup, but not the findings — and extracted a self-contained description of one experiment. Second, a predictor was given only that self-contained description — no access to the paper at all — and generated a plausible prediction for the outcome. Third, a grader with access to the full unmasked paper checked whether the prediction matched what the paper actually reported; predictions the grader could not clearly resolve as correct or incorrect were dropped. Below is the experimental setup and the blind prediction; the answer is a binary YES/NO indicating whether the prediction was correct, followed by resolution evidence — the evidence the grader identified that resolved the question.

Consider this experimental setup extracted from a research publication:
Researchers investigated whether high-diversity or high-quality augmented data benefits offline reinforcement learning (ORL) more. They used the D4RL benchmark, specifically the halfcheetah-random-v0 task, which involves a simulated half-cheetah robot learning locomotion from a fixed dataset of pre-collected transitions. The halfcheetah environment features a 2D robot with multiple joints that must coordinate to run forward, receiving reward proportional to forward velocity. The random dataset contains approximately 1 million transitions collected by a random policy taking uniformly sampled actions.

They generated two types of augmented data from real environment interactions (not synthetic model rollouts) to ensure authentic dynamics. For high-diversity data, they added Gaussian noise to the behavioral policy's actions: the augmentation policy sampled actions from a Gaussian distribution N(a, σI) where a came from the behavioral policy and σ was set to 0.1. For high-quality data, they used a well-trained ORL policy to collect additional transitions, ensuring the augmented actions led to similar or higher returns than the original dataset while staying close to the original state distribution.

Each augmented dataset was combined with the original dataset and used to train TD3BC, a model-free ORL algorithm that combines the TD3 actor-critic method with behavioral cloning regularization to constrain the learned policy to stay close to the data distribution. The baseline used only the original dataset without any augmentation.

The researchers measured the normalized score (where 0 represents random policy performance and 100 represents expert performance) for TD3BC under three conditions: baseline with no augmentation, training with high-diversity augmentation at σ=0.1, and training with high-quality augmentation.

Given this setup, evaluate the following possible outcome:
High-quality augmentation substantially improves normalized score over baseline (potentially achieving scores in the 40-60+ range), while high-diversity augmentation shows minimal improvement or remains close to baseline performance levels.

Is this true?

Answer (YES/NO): NO